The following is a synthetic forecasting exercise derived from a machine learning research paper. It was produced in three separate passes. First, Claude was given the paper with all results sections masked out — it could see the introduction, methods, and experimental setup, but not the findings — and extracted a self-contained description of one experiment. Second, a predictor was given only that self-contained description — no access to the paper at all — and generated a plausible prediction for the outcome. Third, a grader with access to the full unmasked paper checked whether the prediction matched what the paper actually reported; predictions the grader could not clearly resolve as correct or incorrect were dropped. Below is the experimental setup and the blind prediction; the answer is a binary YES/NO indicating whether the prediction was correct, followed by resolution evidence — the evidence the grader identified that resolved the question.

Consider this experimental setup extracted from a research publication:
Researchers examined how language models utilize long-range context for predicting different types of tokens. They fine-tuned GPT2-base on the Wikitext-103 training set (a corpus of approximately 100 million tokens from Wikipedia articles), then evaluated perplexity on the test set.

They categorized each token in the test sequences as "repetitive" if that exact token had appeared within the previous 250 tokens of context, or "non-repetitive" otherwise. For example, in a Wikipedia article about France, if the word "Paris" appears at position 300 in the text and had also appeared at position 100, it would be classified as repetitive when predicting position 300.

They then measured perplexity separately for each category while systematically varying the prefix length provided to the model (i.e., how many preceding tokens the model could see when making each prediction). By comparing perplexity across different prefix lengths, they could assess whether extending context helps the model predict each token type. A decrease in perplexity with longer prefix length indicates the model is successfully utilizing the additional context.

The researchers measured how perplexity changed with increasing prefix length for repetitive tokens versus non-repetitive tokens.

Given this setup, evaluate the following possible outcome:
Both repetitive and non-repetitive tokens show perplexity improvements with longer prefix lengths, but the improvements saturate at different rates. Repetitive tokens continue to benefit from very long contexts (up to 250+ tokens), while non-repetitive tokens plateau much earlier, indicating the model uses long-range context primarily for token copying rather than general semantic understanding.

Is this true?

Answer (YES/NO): NO